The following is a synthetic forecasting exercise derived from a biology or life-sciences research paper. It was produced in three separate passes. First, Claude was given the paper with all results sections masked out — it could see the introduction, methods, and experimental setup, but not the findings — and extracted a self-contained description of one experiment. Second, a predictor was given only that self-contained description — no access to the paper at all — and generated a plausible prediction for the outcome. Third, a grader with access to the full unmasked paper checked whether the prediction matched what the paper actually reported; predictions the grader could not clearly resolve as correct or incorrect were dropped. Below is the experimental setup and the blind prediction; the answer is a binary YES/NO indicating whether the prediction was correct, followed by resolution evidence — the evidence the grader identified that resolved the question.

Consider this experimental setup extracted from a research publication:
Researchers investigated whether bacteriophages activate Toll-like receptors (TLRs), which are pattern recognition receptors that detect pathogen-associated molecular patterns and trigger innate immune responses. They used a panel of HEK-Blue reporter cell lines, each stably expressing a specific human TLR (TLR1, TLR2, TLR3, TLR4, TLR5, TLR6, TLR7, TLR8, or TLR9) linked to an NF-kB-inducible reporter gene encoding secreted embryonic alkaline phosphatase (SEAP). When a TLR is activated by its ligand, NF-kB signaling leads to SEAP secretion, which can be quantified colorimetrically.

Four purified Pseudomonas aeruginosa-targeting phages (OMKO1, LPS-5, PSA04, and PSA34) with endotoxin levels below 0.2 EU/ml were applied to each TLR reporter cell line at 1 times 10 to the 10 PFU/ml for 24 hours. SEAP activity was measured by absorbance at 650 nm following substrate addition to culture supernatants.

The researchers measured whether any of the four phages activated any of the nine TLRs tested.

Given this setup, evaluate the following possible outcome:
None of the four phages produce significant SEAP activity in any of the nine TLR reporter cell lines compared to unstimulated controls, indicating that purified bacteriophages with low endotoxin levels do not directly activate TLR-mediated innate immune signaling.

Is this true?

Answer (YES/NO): NO